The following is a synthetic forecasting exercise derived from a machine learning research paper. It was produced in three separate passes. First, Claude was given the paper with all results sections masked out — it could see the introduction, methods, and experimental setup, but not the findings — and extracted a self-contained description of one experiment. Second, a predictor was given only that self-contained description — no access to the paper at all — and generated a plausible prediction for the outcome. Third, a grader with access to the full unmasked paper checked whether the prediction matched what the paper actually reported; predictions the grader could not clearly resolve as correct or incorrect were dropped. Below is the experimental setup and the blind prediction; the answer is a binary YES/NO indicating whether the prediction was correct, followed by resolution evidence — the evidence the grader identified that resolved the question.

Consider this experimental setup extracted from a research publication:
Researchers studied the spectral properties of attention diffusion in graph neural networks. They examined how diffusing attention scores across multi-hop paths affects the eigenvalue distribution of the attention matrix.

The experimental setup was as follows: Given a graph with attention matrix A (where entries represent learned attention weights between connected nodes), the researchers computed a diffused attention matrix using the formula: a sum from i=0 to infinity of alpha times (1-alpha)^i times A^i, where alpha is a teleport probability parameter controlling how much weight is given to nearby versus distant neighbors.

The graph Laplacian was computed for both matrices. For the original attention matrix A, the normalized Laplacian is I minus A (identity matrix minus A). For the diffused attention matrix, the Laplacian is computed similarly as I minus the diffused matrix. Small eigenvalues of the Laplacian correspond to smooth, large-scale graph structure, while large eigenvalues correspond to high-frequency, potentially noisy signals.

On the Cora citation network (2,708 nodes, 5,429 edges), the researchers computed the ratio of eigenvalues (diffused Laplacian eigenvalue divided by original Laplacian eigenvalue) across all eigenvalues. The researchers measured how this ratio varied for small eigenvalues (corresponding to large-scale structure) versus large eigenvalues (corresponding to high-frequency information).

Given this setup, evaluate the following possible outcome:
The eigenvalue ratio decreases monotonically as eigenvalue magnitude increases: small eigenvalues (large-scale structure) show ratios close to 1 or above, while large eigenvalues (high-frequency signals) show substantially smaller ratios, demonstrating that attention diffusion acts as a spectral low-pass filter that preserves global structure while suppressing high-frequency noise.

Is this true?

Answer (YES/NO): YES